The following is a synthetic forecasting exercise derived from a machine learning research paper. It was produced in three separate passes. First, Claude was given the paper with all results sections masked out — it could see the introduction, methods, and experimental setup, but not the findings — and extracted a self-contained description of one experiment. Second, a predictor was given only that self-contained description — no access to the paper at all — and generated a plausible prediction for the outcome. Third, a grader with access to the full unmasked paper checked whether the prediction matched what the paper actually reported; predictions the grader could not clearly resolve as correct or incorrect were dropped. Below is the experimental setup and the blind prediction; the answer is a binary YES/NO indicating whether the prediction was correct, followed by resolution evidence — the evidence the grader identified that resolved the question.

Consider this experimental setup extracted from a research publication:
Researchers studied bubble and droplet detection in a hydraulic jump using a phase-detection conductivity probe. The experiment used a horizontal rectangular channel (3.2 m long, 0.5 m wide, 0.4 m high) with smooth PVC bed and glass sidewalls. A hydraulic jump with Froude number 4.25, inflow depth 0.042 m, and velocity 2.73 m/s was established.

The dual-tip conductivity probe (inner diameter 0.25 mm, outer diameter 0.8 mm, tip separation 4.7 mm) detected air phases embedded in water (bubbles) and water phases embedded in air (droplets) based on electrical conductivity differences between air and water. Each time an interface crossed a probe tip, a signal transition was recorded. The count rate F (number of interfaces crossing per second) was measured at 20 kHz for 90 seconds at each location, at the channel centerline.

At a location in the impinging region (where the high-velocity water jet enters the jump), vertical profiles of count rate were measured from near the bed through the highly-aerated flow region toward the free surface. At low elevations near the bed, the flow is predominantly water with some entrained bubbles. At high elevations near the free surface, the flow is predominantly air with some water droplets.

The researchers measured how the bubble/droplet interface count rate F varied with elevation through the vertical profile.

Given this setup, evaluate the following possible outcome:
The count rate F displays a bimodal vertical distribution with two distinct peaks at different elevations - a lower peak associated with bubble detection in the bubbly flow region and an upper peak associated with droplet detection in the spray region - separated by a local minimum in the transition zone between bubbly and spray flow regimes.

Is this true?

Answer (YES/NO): YES